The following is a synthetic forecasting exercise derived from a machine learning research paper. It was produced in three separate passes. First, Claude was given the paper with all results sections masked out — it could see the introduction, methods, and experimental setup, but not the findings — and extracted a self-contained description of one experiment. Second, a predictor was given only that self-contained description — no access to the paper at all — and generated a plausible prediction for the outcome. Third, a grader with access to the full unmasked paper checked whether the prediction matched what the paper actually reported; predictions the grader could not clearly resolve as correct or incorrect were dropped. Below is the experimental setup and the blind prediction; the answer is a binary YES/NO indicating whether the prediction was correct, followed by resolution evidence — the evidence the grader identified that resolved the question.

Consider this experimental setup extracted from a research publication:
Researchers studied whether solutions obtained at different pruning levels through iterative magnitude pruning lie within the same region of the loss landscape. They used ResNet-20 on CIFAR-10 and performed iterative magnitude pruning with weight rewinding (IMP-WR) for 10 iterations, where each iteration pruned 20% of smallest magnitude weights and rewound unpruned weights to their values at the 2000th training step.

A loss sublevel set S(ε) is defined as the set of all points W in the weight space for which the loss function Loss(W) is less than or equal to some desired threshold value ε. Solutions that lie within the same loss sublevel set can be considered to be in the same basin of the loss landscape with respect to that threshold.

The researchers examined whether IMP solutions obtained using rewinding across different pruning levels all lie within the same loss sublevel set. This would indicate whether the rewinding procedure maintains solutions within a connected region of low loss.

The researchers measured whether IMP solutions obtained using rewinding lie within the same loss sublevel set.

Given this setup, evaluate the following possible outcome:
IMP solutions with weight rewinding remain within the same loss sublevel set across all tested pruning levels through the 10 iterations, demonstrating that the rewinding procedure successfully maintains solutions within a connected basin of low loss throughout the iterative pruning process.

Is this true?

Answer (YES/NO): YES